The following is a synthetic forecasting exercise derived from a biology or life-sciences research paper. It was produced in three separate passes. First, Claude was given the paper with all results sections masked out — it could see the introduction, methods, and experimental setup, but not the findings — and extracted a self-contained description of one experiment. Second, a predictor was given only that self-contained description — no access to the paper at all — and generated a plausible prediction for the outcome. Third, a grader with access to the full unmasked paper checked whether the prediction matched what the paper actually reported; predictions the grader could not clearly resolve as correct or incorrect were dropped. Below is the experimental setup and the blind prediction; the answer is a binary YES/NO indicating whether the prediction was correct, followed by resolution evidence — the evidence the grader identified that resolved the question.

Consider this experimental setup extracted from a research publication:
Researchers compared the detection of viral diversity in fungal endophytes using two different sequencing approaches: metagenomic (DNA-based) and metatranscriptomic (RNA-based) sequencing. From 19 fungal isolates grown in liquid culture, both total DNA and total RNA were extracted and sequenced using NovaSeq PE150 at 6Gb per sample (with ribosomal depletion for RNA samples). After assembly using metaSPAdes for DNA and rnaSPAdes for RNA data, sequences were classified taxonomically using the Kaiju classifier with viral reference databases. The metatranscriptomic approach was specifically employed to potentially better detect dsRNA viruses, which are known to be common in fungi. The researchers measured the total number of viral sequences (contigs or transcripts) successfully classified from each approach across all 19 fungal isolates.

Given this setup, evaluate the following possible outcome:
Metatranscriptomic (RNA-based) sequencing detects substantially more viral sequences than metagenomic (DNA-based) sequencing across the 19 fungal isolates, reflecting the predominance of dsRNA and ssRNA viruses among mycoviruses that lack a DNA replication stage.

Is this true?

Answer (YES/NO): NO